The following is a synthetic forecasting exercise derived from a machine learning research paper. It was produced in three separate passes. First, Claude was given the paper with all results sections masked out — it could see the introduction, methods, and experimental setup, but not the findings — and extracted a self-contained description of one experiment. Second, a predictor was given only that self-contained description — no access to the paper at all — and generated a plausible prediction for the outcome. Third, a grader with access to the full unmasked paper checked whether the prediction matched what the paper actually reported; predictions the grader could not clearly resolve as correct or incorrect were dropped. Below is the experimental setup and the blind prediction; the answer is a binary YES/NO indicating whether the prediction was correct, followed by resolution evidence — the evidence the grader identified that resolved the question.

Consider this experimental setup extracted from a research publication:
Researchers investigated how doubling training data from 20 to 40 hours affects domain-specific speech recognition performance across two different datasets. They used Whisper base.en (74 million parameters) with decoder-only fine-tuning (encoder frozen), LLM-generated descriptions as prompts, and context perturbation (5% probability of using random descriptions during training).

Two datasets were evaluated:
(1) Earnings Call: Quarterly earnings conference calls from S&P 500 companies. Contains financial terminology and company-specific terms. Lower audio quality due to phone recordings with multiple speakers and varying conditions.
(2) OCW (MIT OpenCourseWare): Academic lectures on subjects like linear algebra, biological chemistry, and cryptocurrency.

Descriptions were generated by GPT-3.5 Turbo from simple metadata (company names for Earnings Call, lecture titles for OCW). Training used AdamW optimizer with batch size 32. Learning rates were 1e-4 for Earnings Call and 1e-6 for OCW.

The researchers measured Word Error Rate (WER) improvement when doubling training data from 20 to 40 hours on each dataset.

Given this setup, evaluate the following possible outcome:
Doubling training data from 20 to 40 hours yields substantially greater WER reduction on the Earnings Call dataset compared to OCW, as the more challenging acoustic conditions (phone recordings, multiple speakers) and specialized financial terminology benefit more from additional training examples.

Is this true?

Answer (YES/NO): YES